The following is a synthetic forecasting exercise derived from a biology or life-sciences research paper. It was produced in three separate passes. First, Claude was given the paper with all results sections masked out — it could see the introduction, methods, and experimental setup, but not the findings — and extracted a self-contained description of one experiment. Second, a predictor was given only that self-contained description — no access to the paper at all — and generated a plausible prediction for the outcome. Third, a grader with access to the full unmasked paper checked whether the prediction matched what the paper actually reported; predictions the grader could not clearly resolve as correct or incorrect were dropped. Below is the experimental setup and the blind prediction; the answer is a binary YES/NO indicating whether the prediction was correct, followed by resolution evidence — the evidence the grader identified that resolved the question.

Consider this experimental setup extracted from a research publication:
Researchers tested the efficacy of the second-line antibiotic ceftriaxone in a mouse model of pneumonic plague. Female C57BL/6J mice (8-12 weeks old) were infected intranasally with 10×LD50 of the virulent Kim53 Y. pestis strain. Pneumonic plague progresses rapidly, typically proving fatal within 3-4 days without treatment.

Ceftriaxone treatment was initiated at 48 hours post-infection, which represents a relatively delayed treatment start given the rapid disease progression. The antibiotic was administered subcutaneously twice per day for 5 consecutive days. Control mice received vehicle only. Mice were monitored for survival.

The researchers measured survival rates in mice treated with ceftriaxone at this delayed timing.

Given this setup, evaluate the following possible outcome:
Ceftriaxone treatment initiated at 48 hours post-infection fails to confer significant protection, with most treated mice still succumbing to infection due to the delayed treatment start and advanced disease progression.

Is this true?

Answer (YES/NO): YES